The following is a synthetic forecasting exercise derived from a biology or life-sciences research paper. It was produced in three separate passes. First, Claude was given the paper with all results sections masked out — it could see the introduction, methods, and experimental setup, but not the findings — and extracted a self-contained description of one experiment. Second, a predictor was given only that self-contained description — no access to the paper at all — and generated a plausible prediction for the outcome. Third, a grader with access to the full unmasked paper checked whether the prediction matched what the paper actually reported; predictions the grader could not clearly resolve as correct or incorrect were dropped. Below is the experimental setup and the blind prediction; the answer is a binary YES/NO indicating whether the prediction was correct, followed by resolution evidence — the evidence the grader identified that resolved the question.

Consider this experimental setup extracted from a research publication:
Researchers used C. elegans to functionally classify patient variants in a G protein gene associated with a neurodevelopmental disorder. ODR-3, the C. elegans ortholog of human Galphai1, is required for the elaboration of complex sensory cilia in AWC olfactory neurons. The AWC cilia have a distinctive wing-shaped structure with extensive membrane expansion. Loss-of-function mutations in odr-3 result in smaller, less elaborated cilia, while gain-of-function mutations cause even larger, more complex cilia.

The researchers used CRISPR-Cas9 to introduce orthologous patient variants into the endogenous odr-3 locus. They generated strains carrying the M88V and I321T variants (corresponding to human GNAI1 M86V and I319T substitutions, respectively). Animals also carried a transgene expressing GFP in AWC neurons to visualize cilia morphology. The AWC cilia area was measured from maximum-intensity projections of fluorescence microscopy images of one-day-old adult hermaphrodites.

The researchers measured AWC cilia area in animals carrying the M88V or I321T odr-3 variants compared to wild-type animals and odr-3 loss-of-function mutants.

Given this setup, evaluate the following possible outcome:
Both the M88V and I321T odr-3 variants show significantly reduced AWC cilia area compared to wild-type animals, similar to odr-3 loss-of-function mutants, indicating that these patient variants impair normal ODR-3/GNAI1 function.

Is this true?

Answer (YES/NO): NO